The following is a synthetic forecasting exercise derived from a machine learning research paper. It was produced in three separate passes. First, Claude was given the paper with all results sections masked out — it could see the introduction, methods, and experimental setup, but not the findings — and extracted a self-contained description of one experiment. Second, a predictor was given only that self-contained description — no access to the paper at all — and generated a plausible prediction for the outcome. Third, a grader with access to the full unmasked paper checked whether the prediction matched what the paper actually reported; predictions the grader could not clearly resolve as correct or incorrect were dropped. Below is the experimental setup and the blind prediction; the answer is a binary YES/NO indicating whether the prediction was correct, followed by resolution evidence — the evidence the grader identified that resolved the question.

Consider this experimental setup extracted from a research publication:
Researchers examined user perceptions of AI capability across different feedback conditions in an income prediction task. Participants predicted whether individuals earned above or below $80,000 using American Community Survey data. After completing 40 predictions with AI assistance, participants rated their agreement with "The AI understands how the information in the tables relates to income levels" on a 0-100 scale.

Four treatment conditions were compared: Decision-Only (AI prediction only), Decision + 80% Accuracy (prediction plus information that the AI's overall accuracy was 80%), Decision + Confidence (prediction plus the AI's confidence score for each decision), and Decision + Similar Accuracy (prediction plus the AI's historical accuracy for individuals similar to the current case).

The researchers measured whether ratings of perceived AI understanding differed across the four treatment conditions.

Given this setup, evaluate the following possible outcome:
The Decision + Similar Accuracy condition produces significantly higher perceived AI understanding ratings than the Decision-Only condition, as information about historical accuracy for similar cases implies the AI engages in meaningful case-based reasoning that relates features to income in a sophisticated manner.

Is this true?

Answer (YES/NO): NO